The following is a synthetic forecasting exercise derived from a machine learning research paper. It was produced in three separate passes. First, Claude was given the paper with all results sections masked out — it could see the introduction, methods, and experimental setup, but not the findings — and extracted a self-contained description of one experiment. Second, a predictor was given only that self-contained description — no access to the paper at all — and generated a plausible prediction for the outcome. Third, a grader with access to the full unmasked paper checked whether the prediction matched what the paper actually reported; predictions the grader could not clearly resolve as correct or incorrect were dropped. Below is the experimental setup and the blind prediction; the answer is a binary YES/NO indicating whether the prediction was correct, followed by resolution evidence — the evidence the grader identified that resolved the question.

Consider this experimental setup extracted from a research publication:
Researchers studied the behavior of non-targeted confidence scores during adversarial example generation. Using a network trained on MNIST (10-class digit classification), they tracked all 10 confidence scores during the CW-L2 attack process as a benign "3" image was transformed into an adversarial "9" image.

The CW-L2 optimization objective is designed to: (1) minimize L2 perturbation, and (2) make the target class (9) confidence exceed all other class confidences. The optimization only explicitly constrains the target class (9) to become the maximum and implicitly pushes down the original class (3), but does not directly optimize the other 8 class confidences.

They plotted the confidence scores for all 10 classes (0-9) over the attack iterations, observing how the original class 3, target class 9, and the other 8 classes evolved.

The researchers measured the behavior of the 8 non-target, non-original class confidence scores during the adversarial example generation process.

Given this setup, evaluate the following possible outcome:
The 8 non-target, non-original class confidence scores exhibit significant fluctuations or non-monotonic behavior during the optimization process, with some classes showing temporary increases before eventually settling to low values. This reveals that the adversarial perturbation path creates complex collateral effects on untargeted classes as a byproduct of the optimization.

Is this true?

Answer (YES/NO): NO